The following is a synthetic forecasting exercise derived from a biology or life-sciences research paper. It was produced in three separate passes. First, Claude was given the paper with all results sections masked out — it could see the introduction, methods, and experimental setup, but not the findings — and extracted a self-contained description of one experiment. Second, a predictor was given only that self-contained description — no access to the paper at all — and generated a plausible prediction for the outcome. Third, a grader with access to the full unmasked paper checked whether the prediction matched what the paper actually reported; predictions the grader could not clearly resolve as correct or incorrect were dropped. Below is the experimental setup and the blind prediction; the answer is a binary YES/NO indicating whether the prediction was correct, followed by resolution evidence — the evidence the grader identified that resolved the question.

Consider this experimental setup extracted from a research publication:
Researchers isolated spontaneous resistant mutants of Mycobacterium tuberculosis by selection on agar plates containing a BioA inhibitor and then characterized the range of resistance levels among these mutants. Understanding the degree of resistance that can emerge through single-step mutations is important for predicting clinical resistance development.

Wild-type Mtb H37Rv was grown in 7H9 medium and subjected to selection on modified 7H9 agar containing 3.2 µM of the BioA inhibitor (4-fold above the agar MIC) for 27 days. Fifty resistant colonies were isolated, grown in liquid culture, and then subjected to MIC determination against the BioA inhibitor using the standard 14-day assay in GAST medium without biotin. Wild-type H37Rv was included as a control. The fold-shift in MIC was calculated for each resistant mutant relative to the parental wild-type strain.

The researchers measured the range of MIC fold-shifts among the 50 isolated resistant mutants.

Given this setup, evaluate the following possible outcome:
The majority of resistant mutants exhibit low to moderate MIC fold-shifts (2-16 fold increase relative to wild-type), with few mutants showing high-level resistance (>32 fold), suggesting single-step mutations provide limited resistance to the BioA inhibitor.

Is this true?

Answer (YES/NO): NO